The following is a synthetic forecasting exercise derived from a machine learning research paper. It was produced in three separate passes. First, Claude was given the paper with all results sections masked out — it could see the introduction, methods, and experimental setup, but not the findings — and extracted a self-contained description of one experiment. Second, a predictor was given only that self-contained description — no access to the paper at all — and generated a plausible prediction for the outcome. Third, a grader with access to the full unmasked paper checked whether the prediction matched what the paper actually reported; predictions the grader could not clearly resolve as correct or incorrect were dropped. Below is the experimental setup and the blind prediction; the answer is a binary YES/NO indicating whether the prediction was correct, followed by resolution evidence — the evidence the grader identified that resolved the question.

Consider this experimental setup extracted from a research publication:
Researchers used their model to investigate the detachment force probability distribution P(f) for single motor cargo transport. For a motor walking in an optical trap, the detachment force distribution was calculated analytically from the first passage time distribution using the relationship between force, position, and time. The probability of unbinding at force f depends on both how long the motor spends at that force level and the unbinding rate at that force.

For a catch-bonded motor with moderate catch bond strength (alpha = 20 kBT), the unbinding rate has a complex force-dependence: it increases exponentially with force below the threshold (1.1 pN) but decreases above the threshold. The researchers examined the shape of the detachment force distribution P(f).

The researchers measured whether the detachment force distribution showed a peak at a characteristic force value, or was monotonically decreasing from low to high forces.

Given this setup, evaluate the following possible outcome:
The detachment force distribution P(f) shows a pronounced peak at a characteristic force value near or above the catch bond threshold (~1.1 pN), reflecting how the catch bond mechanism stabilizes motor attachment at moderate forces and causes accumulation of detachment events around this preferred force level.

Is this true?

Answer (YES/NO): NO